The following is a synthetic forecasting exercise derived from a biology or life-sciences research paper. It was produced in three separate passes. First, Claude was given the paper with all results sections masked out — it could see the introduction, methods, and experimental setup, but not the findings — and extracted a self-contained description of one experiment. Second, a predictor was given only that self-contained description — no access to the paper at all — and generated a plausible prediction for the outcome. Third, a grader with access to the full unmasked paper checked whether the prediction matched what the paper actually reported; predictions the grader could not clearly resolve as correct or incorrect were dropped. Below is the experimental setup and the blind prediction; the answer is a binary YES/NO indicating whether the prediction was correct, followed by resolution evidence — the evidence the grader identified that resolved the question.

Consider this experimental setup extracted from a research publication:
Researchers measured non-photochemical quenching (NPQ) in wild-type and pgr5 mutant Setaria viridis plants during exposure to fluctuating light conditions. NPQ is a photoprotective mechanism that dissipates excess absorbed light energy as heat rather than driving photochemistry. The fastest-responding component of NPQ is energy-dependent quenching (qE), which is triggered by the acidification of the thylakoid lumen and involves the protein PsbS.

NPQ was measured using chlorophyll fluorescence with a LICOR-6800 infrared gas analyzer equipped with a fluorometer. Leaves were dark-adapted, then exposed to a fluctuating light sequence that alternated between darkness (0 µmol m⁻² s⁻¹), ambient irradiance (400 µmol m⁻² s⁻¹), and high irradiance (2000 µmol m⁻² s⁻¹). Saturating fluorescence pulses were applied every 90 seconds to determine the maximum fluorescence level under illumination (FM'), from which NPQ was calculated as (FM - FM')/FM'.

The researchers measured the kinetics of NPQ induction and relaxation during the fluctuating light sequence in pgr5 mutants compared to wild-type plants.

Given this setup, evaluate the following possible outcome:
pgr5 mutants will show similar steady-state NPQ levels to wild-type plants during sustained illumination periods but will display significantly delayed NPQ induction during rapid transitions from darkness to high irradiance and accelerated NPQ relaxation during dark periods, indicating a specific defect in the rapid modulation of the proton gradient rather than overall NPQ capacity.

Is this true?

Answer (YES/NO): NO